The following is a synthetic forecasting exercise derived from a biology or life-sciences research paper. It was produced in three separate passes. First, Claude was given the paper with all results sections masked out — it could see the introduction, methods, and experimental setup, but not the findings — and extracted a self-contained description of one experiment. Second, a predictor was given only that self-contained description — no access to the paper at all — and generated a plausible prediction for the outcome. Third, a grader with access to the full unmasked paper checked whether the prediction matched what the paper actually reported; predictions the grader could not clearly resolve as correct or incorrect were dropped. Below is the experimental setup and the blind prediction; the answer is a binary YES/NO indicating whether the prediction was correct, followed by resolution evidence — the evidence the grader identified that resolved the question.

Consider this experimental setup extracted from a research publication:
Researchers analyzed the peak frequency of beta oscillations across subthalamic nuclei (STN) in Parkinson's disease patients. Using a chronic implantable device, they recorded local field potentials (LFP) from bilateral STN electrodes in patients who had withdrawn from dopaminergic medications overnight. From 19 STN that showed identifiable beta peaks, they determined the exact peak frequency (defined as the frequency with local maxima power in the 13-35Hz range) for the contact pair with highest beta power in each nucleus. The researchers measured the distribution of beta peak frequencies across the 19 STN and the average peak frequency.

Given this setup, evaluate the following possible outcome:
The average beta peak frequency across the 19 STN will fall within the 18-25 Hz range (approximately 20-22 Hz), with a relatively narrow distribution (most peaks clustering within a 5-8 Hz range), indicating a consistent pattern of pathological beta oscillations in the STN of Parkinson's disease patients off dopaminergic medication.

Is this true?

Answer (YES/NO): NO